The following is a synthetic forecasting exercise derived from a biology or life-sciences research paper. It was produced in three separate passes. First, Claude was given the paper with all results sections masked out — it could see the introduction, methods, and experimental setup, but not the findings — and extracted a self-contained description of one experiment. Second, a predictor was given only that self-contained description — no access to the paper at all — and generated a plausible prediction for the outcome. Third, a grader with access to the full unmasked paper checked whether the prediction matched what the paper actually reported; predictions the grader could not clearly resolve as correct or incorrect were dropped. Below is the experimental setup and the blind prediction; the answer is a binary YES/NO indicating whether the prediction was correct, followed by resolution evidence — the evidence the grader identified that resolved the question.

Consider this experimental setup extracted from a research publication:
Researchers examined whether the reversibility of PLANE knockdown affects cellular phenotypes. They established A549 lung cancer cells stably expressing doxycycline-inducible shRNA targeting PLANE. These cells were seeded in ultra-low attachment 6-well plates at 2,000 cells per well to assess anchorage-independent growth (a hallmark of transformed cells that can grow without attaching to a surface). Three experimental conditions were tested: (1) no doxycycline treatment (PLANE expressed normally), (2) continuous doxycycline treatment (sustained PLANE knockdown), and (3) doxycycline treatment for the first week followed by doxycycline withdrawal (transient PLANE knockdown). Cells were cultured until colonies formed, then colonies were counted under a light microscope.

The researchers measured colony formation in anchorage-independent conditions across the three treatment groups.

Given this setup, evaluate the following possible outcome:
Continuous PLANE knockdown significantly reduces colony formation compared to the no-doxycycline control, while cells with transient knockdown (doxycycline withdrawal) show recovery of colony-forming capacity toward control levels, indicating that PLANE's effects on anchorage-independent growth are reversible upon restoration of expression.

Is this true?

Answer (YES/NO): YES